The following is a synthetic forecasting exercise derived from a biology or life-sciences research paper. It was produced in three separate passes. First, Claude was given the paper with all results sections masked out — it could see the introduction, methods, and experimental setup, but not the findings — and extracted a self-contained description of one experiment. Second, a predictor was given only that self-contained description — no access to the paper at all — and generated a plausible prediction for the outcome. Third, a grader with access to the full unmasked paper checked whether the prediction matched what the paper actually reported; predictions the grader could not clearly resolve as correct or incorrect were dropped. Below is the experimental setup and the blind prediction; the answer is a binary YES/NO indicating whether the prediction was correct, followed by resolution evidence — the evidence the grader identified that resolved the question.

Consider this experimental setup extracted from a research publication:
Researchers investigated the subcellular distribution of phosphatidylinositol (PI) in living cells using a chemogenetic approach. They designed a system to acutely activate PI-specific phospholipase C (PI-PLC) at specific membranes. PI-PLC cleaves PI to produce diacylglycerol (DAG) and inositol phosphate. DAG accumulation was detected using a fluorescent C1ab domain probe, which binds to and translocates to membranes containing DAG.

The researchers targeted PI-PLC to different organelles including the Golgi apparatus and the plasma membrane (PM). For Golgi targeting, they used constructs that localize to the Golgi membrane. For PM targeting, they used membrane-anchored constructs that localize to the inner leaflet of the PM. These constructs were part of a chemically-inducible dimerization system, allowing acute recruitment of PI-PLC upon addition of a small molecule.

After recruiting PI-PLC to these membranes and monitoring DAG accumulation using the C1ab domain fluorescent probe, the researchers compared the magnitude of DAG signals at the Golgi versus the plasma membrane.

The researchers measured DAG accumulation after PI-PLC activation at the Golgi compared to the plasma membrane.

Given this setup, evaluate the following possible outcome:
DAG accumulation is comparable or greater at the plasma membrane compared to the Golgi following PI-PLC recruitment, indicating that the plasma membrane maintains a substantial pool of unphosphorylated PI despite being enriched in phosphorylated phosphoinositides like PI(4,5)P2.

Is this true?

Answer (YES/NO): NO